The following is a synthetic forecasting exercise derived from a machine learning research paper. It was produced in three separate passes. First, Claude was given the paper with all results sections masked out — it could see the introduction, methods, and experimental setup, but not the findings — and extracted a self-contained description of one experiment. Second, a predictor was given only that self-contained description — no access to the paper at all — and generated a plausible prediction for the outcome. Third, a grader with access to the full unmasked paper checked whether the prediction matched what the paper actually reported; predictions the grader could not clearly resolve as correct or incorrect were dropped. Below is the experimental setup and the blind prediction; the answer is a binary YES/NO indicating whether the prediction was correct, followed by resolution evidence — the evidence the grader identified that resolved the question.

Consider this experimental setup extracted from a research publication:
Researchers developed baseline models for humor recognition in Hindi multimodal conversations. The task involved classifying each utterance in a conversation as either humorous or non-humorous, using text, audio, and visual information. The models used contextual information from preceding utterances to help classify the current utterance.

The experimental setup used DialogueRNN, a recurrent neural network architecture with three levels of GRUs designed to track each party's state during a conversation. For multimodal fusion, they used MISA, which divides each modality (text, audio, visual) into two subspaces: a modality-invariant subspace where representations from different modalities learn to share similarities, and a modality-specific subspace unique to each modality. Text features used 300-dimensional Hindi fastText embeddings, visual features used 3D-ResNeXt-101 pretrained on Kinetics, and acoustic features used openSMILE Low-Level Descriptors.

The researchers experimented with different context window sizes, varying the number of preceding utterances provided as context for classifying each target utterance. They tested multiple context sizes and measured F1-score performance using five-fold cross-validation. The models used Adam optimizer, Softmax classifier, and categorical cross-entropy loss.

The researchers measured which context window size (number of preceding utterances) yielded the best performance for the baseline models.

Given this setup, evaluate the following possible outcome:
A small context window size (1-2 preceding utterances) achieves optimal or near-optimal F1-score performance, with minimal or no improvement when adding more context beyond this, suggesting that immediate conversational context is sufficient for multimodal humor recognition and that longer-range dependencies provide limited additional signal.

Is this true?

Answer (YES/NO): NO